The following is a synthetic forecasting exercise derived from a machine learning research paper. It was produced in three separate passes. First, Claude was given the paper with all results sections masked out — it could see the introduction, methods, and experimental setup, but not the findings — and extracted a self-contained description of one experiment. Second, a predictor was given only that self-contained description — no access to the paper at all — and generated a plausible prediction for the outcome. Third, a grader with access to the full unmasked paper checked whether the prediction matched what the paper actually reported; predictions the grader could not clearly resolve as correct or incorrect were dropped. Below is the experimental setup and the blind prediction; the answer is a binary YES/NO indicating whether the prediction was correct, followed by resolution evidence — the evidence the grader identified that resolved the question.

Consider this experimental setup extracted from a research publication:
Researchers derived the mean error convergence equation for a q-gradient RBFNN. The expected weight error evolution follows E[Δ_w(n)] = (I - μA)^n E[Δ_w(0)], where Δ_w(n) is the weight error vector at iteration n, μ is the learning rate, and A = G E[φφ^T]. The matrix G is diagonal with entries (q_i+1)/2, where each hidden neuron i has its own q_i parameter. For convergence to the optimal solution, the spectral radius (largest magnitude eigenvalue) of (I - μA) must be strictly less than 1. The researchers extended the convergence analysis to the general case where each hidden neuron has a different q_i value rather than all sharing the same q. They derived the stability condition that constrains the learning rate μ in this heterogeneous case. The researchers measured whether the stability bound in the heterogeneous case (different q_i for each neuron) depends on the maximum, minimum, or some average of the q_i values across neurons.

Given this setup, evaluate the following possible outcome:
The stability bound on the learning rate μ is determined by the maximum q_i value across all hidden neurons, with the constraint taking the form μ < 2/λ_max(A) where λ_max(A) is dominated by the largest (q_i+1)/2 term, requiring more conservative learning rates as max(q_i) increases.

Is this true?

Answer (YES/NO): NO